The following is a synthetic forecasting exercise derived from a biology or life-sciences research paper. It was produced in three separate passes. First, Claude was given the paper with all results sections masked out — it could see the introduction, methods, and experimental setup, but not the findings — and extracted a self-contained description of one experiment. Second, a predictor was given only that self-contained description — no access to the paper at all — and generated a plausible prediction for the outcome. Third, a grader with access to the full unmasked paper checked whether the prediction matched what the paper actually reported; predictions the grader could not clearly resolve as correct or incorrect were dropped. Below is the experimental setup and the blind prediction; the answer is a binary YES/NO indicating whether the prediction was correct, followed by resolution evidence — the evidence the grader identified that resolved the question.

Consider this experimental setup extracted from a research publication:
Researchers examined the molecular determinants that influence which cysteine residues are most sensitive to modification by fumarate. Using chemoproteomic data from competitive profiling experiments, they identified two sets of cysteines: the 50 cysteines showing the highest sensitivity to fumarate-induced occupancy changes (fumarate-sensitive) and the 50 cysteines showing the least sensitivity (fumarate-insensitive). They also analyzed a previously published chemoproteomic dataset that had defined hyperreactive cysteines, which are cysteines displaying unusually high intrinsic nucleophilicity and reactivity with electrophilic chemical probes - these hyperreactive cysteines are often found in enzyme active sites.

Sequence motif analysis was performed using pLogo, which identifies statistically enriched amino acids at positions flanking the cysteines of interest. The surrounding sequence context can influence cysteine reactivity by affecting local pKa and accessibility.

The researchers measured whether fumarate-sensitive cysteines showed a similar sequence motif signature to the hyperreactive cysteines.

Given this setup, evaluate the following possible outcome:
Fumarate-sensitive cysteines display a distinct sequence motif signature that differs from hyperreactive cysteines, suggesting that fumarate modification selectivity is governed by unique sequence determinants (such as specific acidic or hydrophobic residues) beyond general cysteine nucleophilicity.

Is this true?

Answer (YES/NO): YES